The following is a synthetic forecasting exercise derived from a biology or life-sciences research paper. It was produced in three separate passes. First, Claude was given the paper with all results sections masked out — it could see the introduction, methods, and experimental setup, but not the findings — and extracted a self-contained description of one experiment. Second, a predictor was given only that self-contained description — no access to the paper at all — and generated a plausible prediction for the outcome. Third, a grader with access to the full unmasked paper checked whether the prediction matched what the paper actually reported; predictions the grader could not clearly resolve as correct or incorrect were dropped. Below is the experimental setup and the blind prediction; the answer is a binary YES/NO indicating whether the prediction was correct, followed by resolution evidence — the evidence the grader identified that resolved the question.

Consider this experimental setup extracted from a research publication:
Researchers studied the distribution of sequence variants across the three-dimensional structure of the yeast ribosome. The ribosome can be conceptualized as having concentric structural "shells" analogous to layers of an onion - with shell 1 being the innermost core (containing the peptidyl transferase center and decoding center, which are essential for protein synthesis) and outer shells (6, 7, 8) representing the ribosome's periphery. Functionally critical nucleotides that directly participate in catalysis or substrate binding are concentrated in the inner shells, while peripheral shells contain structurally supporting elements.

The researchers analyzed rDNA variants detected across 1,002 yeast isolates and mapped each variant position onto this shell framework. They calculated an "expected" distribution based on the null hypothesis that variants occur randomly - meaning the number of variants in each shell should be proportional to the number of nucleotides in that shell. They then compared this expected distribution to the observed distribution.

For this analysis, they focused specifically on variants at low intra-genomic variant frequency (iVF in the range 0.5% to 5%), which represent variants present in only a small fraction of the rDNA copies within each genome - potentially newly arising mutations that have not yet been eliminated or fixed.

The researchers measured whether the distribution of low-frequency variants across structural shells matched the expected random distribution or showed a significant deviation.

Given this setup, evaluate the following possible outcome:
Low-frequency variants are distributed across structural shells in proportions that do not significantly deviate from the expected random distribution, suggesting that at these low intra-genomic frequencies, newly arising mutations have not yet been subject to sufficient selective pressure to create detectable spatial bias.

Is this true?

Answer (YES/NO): NO